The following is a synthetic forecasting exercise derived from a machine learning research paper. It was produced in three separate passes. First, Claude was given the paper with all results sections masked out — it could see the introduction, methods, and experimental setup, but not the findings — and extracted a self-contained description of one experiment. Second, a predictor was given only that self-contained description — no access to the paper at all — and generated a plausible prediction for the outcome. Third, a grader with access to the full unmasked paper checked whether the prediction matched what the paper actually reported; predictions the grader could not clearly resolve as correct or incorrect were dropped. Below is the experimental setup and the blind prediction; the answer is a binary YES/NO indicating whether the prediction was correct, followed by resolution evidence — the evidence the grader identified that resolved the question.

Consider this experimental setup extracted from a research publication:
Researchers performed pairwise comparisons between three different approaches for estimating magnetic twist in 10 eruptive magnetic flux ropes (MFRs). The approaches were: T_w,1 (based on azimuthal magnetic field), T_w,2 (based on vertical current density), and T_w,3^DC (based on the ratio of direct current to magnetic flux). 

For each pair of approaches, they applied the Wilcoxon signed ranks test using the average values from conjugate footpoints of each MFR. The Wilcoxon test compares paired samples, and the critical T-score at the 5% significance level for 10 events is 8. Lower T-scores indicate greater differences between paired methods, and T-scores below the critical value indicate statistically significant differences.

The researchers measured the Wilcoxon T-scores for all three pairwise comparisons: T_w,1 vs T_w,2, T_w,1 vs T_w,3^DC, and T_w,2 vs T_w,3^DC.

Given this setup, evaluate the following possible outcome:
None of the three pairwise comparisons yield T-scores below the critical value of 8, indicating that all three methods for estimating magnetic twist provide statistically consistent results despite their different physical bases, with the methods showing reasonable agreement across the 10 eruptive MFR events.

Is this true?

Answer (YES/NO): NO